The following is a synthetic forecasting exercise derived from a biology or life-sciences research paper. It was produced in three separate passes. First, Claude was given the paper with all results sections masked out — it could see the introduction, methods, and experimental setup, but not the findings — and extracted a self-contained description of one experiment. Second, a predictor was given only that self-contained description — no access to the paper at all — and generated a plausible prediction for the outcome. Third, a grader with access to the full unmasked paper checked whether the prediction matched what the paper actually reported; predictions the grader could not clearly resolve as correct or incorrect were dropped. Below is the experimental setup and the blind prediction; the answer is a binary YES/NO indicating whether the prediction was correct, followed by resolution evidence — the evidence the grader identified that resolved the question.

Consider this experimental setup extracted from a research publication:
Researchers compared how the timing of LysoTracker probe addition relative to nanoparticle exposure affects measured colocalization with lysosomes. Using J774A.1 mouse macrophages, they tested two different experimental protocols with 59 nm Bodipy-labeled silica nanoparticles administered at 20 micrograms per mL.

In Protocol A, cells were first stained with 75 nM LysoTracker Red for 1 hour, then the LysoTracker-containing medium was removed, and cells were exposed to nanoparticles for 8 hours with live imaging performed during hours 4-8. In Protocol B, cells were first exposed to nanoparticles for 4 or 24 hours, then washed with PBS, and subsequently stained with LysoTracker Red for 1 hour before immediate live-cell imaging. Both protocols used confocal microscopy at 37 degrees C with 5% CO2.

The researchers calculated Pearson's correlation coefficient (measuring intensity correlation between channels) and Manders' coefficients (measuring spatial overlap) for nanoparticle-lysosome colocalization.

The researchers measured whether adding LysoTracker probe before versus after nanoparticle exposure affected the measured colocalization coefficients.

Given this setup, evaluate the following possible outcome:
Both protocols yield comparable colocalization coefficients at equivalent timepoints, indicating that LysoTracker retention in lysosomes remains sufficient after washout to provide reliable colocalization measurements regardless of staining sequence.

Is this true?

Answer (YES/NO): NO